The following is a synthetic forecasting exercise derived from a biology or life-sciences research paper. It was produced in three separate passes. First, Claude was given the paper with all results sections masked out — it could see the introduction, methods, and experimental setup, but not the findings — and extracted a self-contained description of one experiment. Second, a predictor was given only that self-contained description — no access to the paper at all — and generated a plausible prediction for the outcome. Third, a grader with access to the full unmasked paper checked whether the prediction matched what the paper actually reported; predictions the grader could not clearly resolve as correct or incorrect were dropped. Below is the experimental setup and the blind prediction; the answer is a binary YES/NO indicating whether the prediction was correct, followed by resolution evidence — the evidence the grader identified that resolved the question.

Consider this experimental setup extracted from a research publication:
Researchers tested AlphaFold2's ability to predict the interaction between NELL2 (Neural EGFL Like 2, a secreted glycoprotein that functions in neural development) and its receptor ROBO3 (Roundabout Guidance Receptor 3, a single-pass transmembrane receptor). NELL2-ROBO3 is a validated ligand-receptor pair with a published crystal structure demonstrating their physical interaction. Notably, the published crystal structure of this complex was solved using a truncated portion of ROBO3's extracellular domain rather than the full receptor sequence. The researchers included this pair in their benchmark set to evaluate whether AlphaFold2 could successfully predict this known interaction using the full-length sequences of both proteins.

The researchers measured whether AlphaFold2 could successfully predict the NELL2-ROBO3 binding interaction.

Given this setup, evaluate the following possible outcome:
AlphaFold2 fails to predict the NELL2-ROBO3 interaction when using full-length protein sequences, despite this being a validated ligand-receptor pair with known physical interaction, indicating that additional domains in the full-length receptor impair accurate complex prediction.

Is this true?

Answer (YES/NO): YES